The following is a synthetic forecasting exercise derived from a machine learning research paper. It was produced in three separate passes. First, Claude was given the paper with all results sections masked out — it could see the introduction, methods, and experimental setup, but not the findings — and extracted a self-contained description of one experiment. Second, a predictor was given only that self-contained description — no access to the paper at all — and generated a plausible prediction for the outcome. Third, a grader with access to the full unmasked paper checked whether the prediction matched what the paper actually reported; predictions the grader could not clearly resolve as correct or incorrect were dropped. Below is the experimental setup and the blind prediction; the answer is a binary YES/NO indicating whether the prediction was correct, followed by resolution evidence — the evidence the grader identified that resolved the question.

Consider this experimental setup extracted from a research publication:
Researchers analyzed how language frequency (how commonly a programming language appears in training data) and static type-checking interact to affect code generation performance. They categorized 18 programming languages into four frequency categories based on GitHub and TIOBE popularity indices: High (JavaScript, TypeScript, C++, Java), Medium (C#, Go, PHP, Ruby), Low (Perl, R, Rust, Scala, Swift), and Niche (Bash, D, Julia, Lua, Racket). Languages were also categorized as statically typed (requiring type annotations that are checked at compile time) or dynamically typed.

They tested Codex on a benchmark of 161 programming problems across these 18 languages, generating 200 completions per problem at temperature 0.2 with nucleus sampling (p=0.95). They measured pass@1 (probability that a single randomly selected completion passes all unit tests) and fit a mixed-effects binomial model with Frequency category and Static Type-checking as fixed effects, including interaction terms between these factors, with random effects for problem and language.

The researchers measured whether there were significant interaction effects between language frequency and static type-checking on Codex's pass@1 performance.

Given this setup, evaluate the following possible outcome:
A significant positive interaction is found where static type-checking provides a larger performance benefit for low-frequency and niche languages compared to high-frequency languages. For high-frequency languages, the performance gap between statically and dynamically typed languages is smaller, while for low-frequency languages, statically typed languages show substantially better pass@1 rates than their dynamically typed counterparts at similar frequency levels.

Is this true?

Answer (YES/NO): NO